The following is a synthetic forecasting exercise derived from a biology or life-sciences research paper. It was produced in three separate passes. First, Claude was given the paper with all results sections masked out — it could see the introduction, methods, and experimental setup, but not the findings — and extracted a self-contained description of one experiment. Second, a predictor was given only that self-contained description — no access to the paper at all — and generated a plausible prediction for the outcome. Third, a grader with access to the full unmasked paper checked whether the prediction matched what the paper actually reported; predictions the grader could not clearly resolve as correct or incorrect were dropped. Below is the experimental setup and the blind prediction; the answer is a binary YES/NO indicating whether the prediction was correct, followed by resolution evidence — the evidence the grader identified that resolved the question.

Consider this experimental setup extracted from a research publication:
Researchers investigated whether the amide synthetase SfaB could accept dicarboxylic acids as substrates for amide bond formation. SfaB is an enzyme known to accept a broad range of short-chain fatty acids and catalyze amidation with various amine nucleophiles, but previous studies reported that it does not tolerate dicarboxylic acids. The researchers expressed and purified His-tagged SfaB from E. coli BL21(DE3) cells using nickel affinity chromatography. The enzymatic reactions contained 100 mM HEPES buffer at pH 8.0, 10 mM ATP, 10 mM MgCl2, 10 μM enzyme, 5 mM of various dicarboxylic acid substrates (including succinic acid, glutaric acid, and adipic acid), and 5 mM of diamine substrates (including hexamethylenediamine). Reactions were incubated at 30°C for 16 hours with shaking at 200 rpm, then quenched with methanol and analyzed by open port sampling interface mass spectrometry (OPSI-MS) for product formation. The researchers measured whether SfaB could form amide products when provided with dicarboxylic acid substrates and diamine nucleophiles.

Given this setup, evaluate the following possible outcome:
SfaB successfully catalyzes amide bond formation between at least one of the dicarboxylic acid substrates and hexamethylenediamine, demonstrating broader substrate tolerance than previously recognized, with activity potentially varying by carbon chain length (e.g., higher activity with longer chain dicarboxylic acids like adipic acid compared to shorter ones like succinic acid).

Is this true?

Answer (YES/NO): YES